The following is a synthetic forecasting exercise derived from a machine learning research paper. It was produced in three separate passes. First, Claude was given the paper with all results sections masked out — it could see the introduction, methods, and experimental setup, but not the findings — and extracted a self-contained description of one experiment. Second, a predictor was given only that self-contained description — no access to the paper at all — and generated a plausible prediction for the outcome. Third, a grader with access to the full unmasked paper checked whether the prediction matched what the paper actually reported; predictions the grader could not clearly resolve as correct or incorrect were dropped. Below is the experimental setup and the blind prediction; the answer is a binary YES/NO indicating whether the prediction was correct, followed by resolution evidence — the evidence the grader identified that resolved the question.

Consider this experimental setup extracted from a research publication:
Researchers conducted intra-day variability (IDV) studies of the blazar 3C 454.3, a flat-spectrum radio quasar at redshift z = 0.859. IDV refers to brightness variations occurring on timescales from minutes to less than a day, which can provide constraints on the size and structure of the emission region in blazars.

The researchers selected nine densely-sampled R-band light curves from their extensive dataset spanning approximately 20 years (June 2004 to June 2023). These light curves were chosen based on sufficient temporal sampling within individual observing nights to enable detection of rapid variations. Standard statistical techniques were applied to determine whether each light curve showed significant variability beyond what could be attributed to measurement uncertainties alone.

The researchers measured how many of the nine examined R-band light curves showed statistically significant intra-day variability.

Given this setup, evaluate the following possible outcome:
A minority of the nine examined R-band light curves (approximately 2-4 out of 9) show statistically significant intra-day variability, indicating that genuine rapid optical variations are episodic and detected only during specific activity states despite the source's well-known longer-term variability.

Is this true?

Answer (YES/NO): NO